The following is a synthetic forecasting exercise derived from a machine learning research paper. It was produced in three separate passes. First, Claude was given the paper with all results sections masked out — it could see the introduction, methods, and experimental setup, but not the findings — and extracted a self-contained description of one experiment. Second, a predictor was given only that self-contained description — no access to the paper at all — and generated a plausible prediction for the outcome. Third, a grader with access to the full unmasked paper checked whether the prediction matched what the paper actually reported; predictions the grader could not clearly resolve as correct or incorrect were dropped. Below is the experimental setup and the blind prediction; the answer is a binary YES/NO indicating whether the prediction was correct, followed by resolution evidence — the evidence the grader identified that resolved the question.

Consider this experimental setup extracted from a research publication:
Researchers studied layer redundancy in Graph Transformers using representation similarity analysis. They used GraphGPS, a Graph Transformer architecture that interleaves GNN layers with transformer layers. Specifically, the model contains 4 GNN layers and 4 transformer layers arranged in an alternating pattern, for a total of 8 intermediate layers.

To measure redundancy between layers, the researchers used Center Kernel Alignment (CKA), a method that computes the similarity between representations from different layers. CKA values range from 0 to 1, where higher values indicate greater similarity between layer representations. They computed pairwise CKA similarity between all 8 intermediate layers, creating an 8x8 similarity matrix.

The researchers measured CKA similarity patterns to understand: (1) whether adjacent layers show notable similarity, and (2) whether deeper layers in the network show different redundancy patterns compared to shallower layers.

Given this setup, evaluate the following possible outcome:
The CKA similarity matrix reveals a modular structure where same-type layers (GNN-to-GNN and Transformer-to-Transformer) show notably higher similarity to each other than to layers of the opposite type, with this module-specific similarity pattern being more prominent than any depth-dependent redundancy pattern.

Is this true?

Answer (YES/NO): NO